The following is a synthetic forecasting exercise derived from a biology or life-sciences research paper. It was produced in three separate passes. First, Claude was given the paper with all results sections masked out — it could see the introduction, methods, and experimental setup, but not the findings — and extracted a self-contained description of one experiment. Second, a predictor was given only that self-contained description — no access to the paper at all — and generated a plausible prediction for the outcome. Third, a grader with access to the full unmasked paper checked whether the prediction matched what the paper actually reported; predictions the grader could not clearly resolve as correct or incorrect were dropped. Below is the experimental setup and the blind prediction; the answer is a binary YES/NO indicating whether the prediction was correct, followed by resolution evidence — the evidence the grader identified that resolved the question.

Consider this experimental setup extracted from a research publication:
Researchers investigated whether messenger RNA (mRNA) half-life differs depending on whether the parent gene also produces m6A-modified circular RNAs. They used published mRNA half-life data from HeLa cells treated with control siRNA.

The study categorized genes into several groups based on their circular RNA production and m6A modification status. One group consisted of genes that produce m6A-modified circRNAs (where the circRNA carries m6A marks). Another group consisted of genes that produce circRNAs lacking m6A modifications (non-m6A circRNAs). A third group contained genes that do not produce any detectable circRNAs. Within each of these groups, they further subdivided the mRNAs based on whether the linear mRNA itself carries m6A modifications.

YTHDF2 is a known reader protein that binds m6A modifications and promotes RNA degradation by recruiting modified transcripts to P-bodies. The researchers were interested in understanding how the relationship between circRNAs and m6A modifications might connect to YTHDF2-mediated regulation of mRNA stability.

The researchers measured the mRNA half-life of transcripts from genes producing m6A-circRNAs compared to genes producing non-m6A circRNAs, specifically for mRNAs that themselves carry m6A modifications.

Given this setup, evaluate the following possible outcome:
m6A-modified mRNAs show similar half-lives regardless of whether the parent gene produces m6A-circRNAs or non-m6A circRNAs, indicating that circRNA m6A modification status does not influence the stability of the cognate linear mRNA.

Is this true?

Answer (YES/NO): NO